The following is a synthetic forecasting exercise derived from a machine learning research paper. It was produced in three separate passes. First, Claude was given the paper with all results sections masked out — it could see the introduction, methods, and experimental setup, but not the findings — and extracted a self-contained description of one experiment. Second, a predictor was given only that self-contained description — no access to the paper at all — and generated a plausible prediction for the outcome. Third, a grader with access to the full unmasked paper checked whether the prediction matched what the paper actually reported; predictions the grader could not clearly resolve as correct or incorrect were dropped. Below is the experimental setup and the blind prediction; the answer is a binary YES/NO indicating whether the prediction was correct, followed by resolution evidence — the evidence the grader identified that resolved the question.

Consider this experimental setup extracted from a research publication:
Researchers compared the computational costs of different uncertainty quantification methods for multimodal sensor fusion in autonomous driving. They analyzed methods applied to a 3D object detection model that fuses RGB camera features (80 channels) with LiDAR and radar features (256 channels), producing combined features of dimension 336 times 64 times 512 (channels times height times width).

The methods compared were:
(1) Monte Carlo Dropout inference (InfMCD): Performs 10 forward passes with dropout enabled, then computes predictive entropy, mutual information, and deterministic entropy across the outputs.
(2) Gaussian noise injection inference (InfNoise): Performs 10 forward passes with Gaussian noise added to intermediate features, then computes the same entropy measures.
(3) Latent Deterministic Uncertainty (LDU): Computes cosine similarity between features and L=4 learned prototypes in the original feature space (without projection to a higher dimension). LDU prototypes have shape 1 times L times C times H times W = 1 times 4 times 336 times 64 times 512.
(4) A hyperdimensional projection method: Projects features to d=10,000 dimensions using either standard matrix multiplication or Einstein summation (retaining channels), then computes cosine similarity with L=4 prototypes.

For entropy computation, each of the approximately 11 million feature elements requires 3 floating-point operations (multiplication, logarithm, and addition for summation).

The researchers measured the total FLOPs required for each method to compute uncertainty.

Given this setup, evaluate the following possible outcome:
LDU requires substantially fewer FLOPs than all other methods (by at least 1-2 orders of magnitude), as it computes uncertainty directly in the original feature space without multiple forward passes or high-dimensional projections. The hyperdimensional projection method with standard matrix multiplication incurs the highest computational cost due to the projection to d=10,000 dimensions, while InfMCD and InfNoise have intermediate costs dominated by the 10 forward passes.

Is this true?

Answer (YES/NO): NO